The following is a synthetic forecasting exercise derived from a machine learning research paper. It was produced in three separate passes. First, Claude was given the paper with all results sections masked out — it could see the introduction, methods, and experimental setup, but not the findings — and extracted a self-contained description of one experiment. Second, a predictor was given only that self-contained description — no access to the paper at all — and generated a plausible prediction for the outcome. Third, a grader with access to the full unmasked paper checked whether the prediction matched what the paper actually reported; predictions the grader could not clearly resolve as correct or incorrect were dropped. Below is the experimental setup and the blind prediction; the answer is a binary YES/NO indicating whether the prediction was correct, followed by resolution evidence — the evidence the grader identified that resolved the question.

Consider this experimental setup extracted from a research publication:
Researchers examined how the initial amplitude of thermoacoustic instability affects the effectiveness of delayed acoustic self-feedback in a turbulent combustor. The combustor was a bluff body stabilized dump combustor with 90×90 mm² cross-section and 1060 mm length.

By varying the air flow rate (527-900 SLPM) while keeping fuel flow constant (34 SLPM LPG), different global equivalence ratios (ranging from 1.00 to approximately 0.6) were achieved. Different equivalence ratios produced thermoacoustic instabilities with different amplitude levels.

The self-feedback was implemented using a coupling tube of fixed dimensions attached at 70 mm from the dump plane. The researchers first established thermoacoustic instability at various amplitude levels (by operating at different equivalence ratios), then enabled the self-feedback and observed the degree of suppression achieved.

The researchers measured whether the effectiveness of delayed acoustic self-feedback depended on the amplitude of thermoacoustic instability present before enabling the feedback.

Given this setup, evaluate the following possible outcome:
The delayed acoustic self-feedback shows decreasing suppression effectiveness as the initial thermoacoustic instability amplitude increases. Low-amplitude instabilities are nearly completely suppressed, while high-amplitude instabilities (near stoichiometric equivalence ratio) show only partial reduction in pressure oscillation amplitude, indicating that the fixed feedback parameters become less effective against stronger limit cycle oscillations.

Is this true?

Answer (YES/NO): YES